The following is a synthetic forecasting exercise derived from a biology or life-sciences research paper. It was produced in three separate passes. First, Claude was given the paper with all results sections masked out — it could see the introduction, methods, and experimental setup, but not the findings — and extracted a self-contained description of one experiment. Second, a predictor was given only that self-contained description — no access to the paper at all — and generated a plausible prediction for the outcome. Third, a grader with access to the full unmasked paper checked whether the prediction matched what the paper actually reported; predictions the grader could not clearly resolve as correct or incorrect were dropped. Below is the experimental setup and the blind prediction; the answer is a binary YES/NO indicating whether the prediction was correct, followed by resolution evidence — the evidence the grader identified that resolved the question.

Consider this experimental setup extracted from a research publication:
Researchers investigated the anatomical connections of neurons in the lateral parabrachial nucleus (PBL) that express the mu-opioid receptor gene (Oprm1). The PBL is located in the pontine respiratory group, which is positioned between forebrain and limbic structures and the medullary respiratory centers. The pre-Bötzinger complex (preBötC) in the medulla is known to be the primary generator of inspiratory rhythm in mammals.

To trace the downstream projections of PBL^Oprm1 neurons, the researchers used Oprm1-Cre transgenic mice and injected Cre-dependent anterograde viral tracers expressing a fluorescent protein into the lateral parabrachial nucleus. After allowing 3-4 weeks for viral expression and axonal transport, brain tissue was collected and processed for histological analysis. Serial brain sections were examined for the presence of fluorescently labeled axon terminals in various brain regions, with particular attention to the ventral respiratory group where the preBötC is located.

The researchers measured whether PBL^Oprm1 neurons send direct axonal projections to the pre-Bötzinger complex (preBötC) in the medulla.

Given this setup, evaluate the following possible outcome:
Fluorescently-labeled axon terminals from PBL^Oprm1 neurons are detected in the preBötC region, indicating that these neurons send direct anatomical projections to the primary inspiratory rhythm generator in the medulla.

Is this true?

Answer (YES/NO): YES